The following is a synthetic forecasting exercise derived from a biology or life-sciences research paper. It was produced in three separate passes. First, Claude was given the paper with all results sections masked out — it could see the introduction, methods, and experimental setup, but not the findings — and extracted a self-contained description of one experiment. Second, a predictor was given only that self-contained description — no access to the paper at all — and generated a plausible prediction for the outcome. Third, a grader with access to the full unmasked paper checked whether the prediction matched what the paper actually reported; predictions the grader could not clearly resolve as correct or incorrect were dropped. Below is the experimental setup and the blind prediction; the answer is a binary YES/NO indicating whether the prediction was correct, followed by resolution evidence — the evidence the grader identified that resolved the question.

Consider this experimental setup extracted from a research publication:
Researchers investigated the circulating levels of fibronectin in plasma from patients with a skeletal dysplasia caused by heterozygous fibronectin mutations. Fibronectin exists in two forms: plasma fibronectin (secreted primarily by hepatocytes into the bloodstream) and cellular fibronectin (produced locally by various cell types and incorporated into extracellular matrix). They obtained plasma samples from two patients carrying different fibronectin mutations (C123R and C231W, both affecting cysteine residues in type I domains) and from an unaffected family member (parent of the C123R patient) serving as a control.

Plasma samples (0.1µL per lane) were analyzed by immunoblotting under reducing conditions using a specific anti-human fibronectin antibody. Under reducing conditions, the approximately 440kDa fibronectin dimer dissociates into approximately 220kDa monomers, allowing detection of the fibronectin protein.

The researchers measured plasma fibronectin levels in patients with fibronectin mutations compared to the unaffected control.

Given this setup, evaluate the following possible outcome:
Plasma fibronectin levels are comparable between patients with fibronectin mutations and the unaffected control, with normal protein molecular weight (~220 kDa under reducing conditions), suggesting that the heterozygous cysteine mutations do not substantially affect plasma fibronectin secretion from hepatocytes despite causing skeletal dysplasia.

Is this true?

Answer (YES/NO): NO